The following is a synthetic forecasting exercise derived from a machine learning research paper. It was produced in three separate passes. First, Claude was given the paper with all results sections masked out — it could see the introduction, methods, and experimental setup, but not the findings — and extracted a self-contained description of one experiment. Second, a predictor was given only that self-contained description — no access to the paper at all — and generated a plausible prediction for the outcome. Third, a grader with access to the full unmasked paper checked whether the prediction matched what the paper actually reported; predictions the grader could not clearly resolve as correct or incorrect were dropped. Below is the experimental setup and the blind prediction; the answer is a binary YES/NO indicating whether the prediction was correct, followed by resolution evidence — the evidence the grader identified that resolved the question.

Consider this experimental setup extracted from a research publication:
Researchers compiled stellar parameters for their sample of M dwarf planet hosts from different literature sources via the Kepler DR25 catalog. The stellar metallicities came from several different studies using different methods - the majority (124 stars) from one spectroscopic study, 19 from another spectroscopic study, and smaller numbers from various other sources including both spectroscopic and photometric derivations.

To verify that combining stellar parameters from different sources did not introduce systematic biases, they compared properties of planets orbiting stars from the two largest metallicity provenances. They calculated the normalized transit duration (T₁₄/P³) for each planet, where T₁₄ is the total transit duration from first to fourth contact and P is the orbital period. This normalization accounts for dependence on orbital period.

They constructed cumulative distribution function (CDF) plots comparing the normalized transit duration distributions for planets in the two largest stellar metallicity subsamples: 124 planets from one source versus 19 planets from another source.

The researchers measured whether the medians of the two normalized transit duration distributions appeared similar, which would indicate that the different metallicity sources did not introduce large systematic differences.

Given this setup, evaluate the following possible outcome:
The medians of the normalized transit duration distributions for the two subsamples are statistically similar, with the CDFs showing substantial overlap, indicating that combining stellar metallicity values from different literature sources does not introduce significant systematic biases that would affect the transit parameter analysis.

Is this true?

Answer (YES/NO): YES